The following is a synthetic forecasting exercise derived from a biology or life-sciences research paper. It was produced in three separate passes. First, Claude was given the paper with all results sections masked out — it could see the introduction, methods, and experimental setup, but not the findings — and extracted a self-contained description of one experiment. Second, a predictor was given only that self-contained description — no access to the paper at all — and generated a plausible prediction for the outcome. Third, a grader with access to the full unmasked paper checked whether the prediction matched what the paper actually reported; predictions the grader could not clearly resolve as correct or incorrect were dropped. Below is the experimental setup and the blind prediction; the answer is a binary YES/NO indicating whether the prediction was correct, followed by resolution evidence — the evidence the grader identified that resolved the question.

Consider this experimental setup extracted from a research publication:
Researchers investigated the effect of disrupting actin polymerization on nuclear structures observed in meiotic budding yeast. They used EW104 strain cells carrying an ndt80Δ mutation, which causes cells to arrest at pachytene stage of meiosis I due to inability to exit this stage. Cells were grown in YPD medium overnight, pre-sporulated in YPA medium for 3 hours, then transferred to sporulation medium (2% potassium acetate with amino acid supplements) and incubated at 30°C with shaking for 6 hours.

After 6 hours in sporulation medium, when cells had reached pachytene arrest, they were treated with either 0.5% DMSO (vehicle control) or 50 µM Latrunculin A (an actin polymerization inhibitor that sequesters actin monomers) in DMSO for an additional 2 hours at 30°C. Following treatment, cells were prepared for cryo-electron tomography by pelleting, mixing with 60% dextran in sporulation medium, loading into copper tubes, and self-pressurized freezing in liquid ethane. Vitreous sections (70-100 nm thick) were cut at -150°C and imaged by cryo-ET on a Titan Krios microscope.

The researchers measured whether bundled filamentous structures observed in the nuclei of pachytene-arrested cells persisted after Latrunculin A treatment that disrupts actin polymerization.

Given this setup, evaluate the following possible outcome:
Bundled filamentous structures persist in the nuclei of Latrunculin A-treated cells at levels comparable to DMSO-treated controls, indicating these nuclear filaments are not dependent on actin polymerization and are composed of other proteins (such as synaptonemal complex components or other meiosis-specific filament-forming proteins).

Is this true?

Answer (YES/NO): NO